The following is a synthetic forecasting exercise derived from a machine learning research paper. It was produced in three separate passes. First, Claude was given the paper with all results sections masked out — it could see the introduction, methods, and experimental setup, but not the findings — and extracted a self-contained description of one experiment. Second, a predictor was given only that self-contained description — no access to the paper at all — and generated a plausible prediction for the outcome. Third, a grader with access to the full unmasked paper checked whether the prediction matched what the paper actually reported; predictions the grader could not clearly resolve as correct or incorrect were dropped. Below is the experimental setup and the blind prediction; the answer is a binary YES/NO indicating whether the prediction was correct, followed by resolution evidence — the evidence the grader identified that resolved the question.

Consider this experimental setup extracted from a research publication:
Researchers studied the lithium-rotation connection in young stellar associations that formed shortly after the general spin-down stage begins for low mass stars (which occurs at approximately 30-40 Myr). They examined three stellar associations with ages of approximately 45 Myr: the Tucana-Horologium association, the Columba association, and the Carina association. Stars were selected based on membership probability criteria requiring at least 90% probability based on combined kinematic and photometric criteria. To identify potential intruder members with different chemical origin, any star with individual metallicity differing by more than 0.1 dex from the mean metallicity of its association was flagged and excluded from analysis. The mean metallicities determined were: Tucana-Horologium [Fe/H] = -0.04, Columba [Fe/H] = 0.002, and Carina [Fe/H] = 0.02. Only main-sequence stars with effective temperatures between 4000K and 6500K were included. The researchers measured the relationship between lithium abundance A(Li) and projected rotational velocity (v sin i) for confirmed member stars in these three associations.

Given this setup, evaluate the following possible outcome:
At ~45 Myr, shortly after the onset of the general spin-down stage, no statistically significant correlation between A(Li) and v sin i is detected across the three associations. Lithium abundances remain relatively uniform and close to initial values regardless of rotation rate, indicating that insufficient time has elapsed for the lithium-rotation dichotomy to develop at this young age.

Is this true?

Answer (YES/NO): NO